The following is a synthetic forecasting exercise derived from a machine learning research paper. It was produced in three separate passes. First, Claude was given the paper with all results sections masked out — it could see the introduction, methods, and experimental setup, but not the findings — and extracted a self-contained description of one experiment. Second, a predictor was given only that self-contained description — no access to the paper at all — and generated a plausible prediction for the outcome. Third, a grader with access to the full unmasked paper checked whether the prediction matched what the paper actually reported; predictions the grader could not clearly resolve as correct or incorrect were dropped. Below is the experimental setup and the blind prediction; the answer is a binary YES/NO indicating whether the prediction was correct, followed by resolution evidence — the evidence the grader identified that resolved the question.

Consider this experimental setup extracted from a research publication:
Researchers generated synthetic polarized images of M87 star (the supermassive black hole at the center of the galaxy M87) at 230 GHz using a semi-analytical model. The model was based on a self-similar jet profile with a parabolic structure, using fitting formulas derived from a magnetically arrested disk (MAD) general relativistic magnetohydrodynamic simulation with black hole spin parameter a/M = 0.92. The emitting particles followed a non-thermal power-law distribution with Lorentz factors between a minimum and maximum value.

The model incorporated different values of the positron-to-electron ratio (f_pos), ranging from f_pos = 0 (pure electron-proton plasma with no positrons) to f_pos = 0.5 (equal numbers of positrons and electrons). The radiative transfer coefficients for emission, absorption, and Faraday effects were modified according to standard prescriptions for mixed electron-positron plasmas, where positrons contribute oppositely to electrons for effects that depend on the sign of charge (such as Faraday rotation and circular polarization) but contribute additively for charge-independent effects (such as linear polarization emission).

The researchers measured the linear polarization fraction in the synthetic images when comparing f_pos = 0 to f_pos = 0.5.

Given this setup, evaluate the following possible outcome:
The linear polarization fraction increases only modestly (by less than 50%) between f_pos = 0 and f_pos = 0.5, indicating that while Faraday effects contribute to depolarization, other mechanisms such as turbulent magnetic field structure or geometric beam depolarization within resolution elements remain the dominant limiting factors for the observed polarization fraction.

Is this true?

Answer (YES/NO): NO